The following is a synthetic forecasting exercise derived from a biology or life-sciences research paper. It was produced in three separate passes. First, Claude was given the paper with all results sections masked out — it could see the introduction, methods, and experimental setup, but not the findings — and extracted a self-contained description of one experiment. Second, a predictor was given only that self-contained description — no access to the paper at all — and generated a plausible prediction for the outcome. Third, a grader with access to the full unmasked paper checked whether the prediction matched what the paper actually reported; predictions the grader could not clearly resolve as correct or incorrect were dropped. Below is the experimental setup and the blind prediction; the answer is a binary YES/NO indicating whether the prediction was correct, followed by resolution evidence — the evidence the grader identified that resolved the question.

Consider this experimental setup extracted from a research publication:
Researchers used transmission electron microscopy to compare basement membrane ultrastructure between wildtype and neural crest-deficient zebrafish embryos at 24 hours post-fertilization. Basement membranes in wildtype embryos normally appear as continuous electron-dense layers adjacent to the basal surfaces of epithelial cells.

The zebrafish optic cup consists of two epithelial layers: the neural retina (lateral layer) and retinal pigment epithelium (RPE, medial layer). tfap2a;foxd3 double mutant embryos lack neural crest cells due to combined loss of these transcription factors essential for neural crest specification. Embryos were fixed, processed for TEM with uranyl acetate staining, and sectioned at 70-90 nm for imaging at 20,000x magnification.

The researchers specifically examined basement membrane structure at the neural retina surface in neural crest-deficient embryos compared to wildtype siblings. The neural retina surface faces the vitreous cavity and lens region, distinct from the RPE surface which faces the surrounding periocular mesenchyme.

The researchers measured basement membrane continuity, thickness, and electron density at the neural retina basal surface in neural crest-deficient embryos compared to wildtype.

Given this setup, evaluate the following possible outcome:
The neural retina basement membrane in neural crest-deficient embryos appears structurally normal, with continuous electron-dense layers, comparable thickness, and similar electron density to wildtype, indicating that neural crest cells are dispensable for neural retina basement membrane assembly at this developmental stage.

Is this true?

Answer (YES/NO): YES